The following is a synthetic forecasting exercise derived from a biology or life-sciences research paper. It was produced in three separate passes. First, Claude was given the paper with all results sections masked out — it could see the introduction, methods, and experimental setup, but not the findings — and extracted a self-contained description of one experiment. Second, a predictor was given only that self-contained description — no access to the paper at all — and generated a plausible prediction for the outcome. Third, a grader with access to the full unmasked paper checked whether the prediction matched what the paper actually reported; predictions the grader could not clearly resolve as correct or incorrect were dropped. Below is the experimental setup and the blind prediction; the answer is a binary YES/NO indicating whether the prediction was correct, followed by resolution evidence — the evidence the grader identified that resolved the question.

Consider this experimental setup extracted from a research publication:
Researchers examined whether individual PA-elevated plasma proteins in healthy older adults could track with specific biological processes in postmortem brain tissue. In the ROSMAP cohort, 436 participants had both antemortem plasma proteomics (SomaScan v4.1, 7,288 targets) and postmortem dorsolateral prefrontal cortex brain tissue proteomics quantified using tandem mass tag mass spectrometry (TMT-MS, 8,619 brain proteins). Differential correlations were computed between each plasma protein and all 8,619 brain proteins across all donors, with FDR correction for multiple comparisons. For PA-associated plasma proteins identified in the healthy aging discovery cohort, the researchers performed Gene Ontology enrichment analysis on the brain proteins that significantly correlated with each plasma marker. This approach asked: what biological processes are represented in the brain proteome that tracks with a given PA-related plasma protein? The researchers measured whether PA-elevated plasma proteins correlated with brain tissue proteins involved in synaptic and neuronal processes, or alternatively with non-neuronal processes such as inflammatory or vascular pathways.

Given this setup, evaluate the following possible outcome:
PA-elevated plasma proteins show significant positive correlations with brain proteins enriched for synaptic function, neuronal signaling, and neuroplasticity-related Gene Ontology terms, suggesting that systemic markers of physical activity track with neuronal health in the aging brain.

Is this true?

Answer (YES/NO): YES